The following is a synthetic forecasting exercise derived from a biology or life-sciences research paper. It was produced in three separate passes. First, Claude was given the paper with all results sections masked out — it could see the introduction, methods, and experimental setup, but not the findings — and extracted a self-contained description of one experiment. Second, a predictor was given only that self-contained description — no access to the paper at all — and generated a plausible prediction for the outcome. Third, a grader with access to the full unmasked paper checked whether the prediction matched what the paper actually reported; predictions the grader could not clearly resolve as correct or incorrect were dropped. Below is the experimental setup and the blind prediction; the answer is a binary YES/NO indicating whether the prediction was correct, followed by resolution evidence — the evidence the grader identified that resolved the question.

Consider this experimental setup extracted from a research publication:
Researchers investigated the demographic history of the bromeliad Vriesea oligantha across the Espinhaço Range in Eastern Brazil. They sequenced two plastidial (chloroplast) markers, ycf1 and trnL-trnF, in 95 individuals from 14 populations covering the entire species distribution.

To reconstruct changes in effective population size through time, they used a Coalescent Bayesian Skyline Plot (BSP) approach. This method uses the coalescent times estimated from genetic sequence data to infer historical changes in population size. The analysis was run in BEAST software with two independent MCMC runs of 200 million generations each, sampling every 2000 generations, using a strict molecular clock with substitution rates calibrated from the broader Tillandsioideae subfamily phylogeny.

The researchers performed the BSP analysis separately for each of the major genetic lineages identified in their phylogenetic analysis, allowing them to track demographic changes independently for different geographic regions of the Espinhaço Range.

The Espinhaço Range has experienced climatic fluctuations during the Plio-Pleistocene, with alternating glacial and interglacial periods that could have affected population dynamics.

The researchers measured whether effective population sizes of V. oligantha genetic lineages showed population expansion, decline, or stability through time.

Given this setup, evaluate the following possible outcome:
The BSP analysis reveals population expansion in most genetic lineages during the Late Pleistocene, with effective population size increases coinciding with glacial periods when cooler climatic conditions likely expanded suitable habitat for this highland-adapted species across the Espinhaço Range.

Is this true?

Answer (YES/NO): NO